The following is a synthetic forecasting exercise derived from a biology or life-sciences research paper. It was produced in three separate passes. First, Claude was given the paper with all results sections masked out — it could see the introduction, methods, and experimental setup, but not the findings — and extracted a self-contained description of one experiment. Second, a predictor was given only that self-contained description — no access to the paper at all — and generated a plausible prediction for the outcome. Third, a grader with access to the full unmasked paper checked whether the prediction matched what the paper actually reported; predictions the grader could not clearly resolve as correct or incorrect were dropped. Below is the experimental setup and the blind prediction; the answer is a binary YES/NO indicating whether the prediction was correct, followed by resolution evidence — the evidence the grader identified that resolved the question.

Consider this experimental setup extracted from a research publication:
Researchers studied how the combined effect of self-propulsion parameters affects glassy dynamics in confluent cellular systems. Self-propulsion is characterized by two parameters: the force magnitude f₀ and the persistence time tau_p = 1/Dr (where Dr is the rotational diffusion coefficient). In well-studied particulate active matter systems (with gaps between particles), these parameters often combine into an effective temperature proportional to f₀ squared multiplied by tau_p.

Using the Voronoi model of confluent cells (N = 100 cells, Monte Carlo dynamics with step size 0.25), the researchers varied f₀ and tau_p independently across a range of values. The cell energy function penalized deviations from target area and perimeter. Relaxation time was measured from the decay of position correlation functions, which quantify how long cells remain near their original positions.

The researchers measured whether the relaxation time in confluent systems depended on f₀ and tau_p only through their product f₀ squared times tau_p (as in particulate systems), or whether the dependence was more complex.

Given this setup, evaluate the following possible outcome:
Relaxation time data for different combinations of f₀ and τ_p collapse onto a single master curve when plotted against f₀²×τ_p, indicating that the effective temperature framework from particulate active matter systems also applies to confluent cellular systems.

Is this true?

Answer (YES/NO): NO